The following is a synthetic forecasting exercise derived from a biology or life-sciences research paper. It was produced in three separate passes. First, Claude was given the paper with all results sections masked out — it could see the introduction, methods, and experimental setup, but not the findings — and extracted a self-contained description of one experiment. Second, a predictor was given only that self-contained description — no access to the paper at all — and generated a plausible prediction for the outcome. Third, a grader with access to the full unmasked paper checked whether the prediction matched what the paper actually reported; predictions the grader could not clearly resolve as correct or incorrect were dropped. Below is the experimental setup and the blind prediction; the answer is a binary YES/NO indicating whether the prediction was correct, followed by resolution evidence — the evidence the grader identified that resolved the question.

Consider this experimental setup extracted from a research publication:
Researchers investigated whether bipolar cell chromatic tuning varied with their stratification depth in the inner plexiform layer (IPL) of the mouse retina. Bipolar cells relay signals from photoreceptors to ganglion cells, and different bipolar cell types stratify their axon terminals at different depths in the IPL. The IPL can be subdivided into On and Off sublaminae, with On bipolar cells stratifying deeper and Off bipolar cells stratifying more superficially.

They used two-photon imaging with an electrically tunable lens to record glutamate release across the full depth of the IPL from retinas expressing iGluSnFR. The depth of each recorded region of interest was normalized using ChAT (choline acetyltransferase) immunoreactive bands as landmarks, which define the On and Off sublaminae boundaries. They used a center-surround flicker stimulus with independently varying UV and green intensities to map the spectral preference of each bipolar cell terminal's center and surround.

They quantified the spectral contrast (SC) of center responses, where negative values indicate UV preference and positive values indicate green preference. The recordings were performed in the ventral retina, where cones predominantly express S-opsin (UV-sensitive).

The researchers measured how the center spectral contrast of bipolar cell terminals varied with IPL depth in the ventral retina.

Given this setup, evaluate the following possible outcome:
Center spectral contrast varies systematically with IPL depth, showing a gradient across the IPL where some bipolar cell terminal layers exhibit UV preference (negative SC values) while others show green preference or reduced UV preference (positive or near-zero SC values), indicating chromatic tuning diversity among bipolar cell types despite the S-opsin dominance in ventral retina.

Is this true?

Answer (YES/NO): NO